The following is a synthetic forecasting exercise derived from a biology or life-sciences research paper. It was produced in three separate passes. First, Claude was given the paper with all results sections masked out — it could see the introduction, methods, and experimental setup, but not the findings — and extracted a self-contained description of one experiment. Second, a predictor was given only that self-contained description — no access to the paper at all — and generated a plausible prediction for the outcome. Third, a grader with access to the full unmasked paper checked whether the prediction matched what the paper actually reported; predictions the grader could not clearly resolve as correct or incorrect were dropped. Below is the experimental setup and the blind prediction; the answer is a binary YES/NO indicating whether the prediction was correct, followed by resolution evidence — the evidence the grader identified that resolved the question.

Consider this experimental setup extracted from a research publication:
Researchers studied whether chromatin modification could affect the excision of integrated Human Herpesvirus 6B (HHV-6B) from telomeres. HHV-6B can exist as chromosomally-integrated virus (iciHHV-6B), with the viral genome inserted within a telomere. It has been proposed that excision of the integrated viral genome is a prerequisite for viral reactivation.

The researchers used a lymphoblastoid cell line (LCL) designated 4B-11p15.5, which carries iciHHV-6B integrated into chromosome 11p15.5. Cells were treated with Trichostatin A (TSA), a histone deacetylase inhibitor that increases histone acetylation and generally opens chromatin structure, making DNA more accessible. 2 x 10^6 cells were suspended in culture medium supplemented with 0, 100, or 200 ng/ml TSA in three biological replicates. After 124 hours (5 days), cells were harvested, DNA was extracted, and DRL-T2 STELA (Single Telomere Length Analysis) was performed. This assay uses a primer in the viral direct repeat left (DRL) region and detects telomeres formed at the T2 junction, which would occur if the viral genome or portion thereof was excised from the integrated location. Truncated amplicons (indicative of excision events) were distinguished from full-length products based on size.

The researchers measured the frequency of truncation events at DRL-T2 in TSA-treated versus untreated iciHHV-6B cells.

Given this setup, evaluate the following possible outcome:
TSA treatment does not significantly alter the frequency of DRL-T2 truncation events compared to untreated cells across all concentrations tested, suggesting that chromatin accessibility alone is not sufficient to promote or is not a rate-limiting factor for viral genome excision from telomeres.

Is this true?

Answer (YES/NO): NO